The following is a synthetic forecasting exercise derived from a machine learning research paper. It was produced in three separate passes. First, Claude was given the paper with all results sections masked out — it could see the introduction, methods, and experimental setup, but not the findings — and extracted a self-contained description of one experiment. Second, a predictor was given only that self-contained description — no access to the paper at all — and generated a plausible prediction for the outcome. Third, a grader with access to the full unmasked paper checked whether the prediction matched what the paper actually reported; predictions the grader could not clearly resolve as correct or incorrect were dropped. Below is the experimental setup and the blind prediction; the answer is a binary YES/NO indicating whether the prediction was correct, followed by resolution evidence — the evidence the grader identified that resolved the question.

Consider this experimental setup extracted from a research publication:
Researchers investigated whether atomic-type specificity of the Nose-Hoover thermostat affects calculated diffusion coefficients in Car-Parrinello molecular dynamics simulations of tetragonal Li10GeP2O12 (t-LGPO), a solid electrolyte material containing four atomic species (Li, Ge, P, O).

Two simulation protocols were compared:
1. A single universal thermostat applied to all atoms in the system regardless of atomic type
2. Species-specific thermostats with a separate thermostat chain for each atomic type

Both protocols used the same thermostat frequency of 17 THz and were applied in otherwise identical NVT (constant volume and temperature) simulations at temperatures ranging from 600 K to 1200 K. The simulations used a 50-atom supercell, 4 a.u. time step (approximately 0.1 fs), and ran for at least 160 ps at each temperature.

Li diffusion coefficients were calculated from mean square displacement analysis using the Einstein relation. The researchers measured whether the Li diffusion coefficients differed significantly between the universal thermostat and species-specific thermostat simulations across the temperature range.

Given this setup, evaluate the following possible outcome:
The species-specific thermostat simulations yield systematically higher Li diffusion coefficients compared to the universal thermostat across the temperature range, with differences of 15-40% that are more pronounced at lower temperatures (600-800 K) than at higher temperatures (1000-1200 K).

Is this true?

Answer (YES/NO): NO